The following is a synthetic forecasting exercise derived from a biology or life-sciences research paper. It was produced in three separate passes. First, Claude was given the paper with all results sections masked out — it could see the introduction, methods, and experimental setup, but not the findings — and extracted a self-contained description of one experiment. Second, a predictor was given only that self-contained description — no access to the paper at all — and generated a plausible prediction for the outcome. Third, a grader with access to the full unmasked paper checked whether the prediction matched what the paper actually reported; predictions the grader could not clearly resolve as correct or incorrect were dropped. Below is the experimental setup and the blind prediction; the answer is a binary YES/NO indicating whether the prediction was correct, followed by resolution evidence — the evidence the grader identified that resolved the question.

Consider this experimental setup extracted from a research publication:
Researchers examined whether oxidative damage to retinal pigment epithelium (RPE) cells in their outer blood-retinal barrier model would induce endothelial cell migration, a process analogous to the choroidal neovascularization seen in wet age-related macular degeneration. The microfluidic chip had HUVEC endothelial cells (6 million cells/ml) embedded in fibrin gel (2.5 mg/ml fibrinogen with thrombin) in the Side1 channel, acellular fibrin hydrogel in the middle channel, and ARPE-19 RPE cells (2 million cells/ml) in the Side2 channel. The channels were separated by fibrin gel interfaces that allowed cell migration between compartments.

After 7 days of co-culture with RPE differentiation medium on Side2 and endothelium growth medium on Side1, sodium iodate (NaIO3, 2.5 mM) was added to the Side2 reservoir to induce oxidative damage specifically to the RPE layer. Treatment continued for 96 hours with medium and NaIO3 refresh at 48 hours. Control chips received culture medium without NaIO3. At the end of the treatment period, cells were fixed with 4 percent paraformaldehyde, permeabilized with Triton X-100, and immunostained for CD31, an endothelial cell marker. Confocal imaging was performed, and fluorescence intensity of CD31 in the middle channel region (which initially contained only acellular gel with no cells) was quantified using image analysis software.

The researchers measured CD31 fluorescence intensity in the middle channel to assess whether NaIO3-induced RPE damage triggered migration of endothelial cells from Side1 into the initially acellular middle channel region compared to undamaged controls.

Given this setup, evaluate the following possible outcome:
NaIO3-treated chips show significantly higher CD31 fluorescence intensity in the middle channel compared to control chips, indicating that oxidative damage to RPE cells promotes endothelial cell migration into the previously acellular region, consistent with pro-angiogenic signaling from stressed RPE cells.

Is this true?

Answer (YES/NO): YES